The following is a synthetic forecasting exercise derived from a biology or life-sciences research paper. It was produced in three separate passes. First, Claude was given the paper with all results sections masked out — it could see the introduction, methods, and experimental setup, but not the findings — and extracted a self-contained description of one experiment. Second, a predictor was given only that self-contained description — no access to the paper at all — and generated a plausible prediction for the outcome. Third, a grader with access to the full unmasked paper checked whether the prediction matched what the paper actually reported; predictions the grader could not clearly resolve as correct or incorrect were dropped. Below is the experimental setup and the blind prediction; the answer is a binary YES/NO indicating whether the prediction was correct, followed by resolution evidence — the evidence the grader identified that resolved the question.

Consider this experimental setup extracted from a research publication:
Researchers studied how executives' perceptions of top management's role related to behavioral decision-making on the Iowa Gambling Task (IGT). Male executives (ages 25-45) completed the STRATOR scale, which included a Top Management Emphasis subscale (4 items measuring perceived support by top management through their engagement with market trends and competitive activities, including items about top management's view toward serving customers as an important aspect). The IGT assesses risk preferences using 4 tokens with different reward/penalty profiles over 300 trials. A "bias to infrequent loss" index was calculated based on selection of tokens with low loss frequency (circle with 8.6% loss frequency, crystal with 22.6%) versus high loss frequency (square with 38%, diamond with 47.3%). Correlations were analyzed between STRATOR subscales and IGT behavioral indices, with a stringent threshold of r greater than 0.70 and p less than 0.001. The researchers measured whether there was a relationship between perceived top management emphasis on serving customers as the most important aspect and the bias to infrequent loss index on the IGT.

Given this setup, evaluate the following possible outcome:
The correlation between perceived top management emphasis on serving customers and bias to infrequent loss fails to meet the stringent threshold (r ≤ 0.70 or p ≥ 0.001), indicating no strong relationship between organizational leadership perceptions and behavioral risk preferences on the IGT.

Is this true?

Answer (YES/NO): NO